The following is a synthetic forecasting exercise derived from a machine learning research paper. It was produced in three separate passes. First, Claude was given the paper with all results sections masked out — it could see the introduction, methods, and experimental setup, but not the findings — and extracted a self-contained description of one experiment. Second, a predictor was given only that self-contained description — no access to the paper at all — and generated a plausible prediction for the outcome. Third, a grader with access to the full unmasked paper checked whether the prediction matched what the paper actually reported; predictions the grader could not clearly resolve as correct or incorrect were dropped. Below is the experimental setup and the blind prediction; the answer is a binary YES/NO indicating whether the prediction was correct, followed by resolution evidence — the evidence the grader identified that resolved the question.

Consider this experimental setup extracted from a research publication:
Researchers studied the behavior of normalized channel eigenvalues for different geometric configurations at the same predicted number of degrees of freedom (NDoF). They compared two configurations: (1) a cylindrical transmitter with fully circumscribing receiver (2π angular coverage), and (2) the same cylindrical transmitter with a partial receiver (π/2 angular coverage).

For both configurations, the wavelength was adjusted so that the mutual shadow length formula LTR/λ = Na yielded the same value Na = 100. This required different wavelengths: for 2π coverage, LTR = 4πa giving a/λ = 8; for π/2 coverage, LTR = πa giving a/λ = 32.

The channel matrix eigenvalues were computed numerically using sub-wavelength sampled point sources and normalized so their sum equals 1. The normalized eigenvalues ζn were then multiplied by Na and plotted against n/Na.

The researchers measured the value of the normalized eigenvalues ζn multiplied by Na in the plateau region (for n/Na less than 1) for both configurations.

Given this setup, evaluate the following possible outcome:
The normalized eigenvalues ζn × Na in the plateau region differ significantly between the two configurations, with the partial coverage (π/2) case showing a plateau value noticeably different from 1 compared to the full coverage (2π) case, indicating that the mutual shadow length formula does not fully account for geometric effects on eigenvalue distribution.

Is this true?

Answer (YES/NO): NO